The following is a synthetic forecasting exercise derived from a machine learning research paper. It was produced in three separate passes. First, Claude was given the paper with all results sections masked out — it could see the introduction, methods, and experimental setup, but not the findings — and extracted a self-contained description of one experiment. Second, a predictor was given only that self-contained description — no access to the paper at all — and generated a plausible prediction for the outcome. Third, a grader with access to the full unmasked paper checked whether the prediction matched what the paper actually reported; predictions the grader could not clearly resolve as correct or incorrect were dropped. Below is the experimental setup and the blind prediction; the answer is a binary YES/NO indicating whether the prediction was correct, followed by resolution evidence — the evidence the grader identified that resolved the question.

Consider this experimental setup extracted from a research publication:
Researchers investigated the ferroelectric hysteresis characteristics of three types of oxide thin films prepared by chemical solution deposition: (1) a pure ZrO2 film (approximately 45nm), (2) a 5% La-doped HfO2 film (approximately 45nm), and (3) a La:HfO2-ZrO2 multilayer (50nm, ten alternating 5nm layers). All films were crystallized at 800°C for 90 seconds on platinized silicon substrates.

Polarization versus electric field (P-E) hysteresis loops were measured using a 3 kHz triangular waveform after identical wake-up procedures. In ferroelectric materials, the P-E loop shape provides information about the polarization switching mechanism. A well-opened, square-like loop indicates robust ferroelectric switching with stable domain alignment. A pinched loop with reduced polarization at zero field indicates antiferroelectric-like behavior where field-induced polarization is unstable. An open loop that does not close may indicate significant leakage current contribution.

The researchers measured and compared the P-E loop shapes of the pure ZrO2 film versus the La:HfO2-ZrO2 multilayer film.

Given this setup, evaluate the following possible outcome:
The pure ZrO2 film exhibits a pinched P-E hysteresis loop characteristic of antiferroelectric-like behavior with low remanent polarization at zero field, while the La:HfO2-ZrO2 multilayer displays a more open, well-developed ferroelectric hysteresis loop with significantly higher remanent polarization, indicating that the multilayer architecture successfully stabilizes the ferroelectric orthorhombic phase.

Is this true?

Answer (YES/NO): NO